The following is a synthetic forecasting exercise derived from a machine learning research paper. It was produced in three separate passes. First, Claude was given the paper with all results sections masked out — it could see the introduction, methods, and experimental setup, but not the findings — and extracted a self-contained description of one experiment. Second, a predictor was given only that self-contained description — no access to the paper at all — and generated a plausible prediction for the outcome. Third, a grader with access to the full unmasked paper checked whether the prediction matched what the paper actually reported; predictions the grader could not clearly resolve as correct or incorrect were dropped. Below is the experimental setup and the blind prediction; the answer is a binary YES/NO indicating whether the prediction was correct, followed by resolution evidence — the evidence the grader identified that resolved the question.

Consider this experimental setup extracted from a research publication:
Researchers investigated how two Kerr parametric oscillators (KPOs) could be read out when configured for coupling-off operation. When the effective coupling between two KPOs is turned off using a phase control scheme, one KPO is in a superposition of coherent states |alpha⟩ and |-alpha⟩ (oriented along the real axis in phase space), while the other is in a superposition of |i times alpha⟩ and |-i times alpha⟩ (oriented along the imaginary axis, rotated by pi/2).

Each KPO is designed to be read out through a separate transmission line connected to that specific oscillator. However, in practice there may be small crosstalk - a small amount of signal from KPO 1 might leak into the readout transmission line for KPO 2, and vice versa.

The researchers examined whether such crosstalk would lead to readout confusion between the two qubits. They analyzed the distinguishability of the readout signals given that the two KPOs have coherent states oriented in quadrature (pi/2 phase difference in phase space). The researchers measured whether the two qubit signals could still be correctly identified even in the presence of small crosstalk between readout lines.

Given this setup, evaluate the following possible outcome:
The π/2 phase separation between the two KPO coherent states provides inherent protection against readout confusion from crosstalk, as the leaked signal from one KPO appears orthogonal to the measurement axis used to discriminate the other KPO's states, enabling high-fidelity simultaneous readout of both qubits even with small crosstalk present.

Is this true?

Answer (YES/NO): YES